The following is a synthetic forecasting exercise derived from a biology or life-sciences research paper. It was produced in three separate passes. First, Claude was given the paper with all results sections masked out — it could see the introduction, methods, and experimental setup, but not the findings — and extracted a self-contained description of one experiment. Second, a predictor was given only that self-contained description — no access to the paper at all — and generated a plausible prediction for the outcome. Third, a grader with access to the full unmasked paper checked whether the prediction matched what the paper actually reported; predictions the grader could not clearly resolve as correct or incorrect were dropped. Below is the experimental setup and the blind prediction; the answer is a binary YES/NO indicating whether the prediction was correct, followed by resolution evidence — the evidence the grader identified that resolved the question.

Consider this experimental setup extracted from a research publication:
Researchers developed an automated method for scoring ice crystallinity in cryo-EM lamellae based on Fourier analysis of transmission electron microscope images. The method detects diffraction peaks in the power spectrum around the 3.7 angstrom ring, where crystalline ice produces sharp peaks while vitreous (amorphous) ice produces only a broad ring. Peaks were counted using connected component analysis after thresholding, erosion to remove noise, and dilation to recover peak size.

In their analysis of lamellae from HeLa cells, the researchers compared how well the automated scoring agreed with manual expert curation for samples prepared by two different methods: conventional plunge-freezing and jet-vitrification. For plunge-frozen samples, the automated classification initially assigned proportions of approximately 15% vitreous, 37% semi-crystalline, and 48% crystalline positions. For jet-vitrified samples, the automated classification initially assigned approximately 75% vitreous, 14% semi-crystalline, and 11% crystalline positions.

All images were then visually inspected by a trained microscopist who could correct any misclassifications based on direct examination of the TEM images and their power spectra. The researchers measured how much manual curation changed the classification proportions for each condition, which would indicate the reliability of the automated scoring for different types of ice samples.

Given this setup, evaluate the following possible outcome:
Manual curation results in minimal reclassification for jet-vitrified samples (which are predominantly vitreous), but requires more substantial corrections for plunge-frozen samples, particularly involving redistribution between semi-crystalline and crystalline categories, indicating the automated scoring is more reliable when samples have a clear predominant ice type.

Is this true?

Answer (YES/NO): YES